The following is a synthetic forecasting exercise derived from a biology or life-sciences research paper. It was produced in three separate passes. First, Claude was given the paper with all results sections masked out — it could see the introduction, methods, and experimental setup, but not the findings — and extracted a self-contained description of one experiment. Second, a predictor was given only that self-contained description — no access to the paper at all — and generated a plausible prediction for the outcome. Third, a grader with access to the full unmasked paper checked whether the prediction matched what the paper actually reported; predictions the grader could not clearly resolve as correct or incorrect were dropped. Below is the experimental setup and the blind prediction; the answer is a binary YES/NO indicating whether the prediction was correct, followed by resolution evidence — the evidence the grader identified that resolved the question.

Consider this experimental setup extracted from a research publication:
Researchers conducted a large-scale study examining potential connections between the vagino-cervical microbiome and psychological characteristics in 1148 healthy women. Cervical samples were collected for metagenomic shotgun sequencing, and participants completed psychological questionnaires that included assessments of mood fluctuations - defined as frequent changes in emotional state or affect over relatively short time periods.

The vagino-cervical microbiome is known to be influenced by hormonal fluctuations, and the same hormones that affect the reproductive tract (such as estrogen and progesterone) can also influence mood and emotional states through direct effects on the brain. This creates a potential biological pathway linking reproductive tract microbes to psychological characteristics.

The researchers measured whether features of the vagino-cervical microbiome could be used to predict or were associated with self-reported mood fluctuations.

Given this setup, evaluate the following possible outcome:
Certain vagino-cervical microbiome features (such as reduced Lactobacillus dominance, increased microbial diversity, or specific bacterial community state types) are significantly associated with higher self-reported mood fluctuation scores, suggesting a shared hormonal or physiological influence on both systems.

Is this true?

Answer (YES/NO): NO